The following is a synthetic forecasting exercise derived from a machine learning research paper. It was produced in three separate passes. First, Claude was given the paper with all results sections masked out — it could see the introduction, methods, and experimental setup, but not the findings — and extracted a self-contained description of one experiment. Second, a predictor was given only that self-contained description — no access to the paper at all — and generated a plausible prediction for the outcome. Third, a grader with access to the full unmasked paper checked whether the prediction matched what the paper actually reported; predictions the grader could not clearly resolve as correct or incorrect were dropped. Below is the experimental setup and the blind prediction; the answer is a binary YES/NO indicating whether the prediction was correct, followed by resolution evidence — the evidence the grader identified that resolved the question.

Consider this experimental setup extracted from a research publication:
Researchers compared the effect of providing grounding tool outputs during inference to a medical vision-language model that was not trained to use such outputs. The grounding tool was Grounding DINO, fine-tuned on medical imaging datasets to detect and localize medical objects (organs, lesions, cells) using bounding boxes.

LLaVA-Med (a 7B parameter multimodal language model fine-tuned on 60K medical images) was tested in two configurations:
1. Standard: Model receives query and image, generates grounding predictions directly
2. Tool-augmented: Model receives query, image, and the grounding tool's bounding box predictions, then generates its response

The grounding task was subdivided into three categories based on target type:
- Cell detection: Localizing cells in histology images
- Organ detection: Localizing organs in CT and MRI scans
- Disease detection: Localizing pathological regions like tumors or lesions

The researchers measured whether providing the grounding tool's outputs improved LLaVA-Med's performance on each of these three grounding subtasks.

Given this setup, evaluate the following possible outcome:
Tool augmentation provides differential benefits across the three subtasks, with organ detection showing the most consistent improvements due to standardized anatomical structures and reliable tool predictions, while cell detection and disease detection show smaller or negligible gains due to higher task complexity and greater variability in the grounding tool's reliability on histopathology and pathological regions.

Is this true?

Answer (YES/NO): NO